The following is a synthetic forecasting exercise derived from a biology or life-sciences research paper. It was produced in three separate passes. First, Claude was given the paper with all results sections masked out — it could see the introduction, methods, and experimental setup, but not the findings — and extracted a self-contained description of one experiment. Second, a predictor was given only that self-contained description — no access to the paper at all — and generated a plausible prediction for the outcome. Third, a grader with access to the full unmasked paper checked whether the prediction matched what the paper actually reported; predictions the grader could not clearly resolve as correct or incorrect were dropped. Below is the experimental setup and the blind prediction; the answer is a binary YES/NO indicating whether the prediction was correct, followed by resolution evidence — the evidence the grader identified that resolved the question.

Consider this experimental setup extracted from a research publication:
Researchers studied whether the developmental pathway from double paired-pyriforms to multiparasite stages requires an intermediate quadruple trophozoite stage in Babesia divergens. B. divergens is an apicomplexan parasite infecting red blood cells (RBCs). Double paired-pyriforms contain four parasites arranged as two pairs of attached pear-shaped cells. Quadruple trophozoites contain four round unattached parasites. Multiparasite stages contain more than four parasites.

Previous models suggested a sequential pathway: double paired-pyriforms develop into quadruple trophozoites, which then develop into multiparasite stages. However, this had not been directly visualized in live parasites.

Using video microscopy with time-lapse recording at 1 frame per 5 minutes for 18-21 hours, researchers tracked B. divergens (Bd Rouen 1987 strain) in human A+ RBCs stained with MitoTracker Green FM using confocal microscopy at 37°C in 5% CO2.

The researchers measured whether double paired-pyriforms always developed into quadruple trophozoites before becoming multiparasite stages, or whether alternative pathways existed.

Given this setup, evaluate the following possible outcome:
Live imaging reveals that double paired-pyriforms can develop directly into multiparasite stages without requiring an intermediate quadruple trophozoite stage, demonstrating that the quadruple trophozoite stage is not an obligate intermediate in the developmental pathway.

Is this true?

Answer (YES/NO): YES